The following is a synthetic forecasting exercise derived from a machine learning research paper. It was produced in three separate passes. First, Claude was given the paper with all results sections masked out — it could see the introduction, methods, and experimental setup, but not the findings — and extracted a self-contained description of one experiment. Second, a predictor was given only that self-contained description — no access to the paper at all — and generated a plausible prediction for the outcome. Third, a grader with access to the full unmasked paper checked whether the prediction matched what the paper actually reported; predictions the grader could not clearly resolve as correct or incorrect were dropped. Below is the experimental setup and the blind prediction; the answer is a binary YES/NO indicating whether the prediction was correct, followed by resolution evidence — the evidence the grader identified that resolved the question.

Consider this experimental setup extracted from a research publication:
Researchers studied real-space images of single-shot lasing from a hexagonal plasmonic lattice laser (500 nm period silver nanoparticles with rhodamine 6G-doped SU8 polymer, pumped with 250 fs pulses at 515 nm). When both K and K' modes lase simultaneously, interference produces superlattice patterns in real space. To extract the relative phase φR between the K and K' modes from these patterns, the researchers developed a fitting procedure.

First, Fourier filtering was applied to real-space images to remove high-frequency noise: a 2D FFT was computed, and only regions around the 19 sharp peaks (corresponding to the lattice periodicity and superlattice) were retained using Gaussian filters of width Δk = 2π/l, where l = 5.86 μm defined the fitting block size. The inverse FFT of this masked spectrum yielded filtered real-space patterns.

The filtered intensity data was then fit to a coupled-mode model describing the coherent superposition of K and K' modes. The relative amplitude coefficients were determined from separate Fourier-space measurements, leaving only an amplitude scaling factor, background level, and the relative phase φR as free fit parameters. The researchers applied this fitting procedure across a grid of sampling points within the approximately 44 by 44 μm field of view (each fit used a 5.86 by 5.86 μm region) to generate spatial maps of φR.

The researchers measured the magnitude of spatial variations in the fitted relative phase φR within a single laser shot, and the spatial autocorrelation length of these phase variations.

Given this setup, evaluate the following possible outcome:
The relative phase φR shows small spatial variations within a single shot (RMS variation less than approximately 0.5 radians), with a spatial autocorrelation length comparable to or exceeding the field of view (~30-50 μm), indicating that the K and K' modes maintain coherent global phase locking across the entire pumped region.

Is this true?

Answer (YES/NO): NO